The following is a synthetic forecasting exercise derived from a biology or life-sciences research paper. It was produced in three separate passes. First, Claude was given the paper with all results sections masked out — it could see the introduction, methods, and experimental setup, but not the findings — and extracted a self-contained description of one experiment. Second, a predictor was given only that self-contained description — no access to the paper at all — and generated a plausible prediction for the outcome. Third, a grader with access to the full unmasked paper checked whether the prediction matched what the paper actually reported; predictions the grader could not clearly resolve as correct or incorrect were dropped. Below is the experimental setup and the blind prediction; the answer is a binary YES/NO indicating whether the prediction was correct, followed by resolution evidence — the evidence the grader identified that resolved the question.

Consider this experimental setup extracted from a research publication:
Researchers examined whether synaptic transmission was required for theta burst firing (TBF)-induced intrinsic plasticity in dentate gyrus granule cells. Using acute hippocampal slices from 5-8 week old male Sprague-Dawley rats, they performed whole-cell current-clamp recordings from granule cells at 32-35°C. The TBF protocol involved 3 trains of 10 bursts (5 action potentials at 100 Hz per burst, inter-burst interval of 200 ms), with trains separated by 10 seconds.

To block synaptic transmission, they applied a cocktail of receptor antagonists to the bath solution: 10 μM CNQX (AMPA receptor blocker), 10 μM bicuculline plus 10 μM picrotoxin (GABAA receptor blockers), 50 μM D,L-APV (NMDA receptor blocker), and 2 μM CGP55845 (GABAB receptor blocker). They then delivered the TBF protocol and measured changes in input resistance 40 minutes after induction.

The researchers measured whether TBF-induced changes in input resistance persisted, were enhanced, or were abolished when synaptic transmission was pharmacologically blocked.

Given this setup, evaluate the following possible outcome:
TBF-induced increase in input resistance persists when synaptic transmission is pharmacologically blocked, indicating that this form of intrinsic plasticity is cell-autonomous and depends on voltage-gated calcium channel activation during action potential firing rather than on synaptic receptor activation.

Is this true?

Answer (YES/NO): NO